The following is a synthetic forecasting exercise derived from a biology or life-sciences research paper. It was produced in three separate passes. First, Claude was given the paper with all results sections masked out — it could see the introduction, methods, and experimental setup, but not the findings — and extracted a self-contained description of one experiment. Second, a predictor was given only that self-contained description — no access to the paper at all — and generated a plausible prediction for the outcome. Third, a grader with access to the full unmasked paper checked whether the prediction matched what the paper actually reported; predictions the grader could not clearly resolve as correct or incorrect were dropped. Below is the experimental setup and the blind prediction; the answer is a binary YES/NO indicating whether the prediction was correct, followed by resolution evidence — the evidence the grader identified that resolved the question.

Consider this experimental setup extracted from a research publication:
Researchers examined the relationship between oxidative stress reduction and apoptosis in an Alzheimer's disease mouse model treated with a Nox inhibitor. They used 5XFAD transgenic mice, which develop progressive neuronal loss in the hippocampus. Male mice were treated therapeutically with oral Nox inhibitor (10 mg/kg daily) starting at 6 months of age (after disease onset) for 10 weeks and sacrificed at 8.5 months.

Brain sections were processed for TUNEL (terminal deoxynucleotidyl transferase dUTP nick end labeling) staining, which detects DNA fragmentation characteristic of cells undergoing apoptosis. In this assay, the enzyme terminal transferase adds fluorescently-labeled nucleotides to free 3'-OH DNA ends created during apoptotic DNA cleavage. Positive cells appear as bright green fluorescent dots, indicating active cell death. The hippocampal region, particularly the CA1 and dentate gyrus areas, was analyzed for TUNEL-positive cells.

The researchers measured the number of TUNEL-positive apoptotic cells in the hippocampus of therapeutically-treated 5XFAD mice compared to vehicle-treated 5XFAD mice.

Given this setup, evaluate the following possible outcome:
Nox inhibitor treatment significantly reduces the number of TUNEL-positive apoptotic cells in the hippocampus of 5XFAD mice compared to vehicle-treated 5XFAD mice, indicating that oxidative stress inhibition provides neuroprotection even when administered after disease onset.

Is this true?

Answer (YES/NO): YES